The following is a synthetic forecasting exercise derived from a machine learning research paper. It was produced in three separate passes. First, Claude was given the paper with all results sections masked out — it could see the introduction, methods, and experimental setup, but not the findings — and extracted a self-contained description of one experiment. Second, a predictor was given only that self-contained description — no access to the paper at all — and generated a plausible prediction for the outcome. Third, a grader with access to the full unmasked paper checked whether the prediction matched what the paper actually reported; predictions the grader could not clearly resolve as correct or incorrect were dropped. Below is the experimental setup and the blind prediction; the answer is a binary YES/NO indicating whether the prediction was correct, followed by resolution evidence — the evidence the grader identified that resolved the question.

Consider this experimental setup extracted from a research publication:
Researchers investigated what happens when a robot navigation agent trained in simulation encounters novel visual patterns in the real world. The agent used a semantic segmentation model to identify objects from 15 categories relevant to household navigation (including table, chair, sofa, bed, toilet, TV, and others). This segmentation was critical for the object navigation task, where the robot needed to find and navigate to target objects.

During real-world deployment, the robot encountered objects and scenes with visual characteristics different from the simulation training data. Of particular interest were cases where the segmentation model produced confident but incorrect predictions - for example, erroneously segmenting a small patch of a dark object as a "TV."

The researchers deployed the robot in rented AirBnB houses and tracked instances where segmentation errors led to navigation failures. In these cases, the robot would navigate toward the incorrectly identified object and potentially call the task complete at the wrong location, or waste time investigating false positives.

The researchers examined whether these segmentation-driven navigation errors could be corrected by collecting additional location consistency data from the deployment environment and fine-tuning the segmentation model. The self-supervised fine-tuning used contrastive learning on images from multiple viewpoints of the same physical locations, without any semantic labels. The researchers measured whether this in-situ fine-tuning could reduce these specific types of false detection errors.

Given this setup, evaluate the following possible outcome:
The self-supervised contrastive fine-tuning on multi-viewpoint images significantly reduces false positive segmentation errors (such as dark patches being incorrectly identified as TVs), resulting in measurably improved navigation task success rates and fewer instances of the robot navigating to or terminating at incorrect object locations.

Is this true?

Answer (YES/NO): NO